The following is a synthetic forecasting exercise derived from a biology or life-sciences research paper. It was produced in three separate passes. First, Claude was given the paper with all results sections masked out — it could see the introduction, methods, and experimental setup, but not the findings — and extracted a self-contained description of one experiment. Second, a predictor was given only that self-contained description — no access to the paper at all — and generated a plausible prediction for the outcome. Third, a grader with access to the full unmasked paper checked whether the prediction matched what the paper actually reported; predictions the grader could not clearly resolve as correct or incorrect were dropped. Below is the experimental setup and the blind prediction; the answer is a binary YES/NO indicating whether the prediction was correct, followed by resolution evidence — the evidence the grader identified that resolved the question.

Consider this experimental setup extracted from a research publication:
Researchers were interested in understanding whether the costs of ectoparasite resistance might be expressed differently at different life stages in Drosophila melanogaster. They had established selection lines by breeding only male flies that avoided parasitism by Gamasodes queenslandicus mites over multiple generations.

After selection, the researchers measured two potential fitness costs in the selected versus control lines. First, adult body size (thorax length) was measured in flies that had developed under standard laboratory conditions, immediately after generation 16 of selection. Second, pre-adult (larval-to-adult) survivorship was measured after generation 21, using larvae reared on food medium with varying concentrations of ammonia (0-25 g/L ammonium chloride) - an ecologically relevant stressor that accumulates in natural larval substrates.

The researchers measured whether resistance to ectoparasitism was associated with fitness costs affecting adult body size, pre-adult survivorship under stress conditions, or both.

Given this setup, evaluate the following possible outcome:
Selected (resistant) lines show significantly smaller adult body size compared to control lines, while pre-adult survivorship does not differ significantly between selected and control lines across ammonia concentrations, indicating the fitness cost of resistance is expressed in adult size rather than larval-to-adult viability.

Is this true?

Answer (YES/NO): NO